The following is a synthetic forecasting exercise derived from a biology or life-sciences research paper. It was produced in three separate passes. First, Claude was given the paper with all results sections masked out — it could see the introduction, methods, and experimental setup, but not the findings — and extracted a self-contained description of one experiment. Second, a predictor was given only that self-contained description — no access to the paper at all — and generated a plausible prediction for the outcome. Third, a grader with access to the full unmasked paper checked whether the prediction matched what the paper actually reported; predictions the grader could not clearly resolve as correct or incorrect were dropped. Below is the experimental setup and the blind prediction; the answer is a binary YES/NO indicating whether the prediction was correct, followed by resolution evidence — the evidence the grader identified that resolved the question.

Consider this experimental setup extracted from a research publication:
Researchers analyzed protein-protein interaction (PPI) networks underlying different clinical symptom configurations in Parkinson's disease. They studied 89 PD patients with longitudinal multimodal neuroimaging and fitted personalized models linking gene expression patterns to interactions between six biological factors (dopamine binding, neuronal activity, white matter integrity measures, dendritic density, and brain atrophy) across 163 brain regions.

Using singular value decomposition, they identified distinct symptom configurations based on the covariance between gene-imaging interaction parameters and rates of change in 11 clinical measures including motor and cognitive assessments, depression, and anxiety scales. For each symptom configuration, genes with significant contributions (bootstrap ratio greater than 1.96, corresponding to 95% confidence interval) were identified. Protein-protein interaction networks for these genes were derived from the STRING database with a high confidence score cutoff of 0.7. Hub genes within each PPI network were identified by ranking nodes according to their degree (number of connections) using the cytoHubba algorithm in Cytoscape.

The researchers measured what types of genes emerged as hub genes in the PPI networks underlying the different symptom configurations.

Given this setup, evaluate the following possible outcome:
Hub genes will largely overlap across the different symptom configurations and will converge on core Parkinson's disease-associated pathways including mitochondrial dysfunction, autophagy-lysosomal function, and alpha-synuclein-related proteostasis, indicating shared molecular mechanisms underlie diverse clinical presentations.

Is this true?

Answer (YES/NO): NO